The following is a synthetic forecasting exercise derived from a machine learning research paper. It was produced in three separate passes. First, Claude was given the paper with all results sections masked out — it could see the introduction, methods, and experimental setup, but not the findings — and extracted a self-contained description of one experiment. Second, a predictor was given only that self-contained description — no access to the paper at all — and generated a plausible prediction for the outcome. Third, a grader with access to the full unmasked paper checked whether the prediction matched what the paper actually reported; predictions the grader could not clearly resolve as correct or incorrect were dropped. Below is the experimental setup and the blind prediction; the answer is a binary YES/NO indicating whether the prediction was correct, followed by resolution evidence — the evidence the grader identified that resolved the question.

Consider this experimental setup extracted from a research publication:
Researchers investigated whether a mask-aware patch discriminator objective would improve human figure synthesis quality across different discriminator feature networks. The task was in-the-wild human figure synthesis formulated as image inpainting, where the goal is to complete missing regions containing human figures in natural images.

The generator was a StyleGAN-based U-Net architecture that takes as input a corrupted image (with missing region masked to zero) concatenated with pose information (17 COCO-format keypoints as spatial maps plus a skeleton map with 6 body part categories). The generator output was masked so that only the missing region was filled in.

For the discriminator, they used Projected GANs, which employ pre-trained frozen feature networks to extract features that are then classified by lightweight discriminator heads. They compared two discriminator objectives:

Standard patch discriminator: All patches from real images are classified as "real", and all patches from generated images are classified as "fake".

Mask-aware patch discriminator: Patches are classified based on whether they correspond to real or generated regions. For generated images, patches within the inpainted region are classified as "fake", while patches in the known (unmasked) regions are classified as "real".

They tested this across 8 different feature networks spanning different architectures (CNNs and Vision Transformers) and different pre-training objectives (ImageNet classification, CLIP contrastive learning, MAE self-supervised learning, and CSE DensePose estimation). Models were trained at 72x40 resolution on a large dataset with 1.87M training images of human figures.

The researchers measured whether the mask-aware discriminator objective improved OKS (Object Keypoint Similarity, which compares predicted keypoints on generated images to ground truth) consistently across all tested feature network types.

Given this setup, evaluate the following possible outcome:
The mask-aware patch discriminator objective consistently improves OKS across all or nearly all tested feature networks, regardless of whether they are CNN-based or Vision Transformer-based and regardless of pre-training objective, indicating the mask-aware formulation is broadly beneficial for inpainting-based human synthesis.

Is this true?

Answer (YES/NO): YES